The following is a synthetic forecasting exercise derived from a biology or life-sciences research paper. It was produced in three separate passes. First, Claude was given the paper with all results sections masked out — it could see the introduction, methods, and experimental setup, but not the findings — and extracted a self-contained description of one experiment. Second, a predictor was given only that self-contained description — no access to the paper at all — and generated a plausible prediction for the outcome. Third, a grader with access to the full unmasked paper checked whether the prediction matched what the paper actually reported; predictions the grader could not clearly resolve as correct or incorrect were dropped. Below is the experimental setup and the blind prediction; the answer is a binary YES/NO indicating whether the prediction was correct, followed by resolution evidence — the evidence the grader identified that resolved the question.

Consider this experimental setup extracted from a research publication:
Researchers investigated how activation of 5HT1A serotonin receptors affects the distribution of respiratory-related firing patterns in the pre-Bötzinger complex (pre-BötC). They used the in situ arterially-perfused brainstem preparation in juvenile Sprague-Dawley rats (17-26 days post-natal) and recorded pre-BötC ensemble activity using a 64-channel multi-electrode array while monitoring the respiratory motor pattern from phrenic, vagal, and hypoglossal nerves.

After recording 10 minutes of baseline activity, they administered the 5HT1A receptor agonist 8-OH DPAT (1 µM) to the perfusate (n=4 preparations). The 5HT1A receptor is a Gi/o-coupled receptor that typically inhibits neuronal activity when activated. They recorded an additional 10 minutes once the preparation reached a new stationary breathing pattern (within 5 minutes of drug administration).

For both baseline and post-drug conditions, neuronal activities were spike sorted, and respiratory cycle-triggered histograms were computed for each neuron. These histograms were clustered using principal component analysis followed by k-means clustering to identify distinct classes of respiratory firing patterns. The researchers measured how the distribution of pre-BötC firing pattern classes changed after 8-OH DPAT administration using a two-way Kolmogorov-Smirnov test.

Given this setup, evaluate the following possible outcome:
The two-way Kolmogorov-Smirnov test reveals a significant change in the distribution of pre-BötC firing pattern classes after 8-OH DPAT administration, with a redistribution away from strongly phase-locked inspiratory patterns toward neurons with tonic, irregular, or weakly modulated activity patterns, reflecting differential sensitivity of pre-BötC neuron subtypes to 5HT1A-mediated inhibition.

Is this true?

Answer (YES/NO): NO